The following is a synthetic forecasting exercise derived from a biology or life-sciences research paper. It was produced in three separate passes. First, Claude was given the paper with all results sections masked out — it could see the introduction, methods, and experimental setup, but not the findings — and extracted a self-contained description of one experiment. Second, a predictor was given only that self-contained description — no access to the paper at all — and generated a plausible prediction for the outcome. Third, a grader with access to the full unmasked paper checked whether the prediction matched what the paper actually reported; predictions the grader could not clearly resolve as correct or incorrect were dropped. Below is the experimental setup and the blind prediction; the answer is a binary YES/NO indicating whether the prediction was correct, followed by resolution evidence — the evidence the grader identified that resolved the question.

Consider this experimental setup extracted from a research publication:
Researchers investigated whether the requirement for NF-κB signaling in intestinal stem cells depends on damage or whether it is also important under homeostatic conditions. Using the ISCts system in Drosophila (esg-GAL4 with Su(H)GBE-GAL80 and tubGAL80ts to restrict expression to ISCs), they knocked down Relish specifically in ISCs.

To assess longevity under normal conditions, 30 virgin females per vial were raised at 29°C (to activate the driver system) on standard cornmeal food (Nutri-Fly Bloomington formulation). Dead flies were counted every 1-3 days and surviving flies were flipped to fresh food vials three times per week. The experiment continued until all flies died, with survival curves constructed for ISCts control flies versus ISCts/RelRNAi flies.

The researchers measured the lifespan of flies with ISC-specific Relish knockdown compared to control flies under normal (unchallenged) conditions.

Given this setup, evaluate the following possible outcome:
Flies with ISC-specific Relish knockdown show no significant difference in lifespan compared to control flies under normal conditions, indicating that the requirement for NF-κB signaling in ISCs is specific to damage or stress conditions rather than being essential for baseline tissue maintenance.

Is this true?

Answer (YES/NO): YES